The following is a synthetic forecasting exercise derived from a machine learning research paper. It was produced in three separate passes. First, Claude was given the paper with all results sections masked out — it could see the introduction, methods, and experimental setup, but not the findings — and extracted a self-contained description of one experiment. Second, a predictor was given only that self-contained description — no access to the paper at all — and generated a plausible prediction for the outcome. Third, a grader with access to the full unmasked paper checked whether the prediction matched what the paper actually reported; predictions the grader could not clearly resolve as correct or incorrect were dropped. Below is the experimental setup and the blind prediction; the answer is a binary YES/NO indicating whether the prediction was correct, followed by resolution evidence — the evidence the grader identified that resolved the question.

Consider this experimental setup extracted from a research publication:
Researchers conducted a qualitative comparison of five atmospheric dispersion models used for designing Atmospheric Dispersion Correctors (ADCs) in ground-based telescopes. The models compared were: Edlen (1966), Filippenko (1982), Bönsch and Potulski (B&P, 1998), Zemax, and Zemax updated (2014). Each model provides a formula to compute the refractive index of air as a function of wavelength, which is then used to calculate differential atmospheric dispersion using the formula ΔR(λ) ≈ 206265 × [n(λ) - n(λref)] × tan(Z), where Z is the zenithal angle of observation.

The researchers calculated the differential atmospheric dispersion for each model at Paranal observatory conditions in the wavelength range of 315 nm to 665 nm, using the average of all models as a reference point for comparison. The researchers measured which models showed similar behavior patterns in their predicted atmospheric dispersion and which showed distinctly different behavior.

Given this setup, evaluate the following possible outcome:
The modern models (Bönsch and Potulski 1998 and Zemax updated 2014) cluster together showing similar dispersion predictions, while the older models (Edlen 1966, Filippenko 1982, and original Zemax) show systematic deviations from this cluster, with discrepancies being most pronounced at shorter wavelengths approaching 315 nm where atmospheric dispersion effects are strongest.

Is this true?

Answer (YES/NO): NO